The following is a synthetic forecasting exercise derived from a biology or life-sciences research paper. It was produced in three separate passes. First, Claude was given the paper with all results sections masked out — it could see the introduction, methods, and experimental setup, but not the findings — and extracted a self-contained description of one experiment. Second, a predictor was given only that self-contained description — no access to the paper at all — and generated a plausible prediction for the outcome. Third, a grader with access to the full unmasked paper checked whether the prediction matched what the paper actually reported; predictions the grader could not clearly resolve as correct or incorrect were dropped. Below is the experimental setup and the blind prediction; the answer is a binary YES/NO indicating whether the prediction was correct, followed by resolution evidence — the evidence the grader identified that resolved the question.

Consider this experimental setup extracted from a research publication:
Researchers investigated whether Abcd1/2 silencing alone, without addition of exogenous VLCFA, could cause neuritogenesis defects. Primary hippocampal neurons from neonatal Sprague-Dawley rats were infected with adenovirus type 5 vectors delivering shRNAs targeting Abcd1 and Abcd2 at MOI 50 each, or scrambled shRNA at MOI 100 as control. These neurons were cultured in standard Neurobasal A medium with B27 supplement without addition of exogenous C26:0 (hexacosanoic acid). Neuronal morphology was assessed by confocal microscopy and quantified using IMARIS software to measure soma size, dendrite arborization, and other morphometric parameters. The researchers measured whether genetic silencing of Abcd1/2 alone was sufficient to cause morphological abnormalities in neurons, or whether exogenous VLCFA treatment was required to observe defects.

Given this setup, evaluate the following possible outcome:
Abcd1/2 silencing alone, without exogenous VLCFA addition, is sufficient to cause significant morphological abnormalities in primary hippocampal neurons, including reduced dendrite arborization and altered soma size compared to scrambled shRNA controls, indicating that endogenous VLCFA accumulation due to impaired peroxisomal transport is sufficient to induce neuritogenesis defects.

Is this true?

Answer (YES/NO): YES